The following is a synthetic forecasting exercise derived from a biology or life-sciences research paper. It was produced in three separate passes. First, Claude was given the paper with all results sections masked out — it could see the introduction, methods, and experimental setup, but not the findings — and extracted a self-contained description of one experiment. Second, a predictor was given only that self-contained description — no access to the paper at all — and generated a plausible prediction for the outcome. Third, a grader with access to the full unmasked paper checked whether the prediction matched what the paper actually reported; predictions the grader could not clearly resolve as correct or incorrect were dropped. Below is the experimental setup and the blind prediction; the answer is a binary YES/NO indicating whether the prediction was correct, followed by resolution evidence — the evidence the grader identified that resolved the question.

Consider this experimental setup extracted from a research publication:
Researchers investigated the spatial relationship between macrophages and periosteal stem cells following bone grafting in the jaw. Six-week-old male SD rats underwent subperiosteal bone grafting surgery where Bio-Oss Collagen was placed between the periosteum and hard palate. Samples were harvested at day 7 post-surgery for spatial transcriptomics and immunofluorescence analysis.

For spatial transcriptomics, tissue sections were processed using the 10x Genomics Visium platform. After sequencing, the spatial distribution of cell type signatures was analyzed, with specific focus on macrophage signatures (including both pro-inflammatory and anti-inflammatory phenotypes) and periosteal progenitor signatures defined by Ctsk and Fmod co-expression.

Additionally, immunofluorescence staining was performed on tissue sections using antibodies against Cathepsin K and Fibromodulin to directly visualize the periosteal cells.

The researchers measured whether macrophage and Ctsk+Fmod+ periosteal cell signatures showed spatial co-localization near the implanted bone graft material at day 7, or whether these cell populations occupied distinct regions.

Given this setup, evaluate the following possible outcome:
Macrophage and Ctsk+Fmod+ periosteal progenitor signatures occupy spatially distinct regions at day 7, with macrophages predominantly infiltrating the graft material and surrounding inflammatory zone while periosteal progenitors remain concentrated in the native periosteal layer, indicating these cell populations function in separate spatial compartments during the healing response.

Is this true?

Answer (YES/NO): NO